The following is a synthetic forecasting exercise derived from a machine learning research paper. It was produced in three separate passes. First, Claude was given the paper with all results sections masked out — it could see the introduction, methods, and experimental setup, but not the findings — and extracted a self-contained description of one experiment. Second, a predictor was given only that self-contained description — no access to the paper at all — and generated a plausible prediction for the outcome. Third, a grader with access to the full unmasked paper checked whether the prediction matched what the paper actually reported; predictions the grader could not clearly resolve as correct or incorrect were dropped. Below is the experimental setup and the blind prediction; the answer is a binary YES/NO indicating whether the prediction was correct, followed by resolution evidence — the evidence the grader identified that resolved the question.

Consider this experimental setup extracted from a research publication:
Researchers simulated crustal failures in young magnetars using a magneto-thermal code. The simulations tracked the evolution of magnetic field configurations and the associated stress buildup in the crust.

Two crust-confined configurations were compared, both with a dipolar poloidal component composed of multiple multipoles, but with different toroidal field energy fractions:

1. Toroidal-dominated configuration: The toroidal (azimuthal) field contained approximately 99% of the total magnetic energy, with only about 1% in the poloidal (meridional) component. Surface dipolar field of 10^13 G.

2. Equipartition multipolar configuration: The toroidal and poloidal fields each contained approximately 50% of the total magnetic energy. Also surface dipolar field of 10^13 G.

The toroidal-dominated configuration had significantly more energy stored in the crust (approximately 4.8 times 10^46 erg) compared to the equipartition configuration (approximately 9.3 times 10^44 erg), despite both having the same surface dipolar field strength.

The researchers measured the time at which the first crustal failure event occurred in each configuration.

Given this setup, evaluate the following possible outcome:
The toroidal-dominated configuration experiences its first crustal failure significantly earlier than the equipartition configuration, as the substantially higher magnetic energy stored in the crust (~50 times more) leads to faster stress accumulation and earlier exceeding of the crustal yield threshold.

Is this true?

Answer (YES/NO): YES